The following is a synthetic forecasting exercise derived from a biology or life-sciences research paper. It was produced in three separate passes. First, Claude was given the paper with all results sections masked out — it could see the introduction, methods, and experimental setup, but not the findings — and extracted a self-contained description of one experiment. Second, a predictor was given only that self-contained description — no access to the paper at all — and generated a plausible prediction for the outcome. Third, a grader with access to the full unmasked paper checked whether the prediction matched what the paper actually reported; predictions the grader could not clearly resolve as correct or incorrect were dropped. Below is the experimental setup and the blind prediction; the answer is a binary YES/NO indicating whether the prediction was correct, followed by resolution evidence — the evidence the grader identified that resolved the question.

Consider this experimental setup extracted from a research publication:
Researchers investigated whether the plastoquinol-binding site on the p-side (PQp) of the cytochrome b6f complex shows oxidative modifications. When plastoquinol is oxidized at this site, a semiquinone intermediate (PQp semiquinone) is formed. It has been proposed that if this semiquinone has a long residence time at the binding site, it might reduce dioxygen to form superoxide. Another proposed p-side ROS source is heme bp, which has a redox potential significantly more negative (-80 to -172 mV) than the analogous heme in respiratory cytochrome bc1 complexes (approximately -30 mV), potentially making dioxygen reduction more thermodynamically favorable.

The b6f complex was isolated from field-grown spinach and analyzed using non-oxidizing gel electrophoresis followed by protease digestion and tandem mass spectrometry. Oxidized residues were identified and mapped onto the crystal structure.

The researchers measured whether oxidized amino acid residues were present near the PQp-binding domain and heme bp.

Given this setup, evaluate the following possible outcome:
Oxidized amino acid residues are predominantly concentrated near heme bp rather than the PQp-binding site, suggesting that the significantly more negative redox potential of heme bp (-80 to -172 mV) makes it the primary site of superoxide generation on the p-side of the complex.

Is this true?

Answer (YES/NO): NO